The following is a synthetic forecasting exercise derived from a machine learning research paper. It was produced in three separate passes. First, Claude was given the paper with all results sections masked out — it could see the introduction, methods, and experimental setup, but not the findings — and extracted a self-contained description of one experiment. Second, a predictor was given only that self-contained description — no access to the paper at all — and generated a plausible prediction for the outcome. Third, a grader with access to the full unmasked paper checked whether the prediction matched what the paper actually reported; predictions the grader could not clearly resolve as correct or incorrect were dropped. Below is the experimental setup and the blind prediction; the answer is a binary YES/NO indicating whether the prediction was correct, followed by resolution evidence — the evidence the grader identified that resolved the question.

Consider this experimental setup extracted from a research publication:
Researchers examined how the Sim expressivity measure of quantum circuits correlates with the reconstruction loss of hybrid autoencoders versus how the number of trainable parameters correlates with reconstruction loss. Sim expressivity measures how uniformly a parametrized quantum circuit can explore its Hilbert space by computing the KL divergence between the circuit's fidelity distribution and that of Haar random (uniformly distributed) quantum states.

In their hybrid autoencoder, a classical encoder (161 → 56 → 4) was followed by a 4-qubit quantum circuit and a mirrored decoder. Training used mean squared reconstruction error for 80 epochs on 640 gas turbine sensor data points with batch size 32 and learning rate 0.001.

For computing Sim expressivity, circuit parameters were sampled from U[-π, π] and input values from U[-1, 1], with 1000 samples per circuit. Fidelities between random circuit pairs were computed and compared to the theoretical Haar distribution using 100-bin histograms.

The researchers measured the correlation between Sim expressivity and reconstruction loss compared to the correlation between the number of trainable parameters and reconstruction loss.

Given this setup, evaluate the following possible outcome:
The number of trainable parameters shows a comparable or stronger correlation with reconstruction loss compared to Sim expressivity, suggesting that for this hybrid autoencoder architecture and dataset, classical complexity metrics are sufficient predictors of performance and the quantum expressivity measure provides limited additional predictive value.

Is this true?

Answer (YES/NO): NO